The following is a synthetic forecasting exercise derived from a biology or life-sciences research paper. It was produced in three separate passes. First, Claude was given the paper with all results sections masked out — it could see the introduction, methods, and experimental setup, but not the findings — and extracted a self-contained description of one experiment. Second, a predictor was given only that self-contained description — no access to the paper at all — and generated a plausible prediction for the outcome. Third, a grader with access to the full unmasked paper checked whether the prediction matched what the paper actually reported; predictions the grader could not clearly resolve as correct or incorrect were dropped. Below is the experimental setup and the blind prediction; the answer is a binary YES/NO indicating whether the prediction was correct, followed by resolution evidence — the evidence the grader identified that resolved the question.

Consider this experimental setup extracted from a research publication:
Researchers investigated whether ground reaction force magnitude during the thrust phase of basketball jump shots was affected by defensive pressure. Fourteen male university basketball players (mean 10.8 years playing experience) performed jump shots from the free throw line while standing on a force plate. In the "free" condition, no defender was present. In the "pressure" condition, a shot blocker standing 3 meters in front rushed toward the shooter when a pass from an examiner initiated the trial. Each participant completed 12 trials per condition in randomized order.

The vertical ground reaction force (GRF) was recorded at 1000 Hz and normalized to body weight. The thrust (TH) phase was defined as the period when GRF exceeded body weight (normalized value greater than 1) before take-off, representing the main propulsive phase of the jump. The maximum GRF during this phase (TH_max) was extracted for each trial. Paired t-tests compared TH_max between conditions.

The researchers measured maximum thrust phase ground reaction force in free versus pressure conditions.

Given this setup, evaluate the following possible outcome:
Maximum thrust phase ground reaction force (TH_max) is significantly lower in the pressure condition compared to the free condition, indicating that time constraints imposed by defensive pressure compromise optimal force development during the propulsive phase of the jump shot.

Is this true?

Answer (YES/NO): NO